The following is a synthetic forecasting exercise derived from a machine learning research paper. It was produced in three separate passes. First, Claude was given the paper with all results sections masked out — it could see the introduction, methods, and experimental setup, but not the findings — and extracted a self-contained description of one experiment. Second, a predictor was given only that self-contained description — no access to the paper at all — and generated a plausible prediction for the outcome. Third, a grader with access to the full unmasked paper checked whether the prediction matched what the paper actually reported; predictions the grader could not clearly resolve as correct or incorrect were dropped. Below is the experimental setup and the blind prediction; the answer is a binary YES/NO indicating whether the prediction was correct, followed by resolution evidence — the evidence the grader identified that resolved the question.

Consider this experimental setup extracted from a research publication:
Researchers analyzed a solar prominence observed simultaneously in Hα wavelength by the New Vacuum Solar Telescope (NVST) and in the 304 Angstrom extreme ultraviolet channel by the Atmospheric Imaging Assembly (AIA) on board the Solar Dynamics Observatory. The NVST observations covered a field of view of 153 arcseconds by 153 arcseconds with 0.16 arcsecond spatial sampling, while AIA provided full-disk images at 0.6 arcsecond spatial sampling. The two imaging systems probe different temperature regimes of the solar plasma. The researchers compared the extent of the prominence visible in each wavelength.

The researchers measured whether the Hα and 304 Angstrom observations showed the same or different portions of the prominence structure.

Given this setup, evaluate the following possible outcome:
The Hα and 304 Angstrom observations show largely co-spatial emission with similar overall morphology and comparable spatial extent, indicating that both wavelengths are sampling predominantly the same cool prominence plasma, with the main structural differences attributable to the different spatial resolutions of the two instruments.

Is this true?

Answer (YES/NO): NO